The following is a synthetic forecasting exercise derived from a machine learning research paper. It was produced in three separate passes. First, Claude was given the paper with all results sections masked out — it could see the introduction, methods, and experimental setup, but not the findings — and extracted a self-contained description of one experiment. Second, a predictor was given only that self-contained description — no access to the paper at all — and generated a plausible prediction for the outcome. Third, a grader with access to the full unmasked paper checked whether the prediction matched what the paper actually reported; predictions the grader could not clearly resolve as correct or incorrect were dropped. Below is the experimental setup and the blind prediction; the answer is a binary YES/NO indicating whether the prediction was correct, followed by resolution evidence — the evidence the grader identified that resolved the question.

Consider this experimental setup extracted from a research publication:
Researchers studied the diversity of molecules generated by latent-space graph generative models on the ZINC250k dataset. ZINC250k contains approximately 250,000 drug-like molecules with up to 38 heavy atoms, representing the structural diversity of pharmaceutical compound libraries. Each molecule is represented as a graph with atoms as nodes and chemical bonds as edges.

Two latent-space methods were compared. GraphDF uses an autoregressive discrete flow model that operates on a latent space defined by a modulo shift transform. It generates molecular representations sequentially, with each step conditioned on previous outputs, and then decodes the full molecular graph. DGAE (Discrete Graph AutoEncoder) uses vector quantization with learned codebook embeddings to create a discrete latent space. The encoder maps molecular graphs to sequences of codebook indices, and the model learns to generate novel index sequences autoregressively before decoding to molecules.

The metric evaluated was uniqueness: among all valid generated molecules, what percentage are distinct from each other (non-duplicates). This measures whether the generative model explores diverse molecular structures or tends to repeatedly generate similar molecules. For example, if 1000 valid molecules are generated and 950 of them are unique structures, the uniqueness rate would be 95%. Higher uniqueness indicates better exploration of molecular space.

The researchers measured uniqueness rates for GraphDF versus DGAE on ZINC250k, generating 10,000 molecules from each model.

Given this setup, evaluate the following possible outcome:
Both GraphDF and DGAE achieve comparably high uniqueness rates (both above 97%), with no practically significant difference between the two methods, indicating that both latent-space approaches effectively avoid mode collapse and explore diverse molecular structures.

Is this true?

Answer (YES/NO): YES